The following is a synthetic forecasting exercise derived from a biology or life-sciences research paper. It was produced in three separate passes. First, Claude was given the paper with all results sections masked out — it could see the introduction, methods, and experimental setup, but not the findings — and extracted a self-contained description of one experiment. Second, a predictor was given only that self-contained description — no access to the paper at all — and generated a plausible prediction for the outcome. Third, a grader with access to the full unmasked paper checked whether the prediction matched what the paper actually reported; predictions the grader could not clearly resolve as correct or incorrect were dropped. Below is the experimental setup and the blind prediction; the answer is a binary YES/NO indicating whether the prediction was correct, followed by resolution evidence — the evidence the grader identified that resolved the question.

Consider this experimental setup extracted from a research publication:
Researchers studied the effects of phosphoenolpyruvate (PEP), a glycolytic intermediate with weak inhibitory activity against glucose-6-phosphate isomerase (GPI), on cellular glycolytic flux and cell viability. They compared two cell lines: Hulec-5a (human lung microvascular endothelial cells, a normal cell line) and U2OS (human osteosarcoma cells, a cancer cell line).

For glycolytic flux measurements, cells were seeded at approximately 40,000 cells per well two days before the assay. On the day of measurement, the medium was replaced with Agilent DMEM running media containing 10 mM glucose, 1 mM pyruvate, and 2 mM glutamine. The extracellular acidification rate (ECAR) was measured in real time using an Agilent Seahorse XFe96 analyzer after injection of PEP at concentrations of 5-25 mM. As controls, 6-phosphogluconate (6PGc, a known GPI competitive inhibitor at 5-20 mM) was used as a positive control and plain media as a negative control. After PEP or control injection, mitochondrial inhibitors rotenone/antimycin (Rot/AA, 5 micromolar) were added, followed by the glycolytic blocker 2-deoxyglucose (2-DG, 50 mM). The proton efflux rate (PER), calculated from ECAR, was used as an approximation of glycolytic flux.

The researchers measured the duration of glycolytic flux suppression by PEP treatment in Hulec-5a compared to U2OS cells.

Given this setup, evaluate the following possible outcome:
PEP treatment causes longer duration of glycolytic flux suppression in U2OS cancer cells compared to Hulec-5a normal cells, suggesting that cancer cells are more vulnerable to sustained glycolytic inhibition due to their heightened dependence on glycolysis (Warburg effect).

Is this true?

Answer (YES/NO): YES